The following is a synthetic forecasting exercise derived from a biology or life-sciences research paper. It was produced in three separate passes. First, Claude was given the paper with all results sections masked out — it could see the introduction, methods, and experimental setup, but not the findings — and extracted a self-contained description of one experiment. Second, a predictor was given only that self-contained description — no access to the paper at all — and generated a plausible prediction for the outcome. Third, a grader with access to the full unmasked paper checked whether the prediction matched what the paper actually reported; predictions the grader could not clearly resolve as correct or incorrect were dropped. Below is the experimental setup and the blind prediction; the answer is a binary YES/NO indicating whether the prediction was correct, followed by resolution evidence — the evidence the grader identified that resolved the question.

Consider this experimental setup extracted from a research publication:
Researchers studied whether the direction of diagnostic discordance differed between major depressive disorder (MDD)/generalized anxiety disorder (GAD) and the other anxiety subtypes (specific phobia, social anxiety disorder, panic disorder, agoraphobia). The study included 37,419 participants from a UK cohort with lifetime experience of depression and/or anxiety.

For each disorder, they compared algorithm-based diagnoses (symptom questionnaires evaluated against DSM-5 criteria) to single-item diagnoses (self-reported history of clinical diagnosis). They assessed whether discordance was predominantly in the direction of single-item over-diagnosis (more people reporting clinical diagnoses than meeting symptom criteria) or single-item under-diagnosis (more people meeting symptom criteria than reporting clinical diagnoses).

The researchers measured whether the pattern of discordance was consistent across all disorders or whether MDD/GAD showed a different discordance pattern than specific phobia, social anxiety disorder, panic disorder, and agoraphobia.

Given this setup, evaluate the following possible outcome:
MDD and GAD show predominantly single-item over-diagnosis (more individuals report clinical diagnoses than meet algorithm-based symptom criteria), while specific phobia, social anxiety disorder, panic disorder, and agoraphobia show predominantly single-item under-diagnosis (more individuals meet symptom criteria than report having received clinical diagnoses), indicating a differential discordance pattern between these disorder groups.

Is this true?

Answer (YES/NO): YES